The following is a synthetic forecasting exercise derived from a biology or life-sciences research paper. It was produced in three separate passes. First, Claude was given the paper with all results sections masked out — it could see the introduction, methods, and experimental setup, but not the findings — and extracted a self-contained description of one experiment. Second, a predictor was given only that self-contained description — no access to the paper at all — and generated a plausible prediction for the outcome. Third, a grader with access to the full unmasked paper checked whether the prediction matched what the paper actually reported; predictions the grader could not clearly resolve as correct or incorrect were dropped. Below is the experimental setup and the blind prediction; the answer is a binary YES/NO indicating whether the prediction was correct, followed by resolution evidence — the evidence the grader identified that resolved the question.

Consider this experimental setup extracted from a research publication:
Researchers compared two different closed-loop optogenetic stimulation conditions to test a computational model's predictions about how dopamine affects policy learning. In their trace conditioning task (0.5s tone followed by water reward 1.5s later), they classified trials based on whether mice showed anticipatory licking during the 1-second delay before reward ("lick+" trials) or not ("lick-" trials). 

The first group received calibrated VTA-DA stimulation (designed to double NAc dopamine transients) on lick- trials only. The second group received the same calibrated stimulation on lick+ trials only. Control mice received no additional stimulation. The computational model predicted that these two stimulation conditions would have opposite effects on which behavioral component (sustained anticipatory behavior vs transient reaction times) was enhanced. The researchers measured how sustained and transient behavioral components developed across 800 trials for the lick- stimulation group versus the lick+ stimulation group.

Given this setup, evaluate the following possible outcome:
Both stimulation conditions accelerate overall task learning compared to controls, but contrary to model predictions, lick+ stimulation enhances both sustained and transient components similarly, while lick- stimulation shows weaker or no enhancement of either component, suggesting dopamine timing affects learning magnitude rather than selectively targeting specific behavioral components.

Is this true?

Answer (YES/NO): NO